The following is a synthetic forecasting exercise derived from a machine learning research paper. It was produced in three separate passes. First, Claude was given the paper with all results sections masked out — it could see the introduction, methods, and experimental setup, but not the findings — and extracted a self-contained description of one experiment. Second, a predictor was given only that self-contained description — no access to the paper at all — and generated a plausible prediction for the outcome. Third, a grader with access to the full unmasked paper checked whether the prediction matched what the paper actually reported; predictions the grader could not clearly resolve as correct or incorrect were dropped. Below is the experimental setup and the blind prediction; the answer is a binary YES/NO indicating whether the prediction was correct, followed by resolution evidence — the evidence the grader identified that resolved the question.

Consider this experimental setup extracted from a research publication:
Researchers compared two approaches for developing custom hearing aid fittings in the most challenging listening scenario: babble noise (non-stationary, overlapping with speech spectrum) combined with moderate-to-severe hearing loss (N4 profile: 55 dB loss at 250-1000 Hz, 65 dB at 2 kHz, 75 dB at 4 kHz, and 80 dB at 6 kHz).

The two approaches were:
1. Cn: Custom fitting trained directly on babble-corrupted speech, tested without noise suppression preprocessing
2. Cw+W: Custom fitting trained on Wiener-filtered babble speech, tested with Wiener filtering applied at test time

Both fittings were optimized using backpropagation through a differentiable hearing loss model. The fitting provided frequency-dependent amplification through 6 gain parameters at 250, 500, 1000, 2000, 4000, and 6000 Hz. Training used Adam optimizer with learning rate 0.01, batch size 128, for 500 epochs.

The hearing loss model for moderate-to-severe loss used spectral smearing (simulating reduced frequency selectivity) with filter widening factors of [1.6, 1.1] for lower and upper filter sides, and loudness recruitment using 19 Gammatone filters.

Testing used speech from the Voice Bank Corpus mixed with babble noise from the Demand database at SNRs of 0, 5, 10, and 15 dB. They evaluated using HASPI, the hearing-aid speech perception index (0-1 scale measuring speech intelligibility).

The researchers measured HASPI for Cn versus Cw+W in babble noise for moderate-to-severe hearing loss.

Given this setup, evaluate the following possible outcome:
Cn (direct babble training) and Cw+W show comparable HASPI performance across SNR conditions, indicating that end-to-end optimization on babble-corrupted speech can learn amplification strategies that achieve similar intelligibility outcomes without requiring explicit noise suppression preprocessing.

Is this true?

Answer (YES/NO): NO